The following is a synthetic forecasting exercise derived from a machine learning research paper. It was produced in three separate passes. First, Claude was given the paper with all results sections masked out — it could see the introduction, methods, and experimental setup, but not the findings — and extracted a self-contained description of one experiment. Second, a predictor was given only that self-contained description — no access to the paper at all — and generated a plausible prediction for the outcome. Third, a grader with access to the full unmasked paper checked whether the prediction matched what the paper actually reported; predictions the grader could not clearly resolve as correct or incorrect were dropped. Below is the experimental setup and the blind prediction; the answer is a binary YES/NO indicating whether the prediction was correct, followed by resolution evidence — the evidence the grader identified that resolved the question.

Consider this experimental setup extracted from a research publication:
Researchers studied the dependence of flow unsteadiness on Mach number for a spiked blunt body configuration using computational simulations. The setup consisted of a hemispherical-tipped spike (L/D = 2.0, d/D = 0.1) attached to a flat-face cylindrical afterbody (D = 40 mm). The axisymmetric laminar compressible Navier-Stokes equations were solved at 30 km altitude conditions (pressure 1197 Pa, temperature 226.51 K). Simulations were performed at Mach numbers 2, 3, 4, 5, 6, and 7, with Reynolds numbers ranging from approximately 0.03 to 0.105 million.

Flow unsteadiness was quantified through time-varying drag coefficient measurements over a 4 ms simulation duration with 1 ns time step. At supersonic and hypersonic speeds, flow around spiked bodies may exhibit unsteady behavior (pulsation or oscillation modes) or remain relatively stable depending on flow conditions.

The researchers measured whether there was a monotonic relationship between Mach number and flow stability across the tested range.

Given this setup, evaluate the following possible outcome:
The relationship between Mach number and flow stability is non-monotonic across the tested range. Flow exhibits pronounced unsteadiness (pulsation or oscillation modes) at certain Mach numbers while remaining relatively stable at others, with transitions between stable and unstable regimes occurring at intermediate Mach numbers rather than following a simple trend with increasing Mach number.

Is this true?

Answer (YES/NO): YES